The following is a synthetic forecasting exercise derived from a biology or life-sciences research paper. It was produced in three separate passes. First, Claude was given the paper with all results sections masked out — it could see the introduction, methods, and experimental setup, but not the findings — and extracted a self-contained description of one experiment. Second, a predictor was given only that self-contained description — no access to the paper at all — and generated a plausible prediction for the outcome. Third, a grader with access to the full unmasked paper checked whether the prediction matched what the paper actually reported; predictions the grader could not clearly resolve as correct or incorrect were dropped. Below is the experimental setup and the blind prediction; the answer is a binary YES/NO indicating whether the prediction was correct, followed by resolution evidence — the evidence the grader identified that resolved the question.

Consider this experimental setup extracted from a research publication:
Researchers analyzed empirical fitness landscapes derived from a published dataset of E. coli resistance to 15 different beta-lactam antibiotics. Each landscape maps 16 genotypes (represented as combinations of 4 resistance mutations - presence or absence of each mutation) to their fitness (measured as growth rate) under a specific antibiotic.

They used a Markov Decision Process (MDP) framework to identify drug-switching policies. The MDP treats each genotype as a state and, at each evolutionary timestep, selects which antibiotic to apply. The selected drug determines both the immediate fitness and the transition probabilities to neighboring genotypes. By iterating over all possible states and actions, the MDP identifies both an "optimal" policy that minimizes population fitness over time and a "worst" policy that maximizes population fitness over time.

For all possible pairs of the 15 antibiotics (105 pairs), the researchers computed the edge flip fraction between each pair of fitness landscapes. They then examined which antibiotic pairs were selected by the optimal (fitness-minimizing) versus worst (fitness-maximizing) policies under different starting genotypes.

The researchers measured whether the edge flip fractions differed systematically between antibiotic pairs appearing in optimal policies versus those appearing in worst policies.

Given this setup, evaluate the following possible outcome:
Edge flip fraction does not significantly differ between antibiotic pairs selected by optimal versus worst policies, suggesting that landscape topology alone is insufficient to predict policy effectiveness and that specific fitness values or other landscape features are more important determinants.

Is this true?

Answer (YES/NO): NO